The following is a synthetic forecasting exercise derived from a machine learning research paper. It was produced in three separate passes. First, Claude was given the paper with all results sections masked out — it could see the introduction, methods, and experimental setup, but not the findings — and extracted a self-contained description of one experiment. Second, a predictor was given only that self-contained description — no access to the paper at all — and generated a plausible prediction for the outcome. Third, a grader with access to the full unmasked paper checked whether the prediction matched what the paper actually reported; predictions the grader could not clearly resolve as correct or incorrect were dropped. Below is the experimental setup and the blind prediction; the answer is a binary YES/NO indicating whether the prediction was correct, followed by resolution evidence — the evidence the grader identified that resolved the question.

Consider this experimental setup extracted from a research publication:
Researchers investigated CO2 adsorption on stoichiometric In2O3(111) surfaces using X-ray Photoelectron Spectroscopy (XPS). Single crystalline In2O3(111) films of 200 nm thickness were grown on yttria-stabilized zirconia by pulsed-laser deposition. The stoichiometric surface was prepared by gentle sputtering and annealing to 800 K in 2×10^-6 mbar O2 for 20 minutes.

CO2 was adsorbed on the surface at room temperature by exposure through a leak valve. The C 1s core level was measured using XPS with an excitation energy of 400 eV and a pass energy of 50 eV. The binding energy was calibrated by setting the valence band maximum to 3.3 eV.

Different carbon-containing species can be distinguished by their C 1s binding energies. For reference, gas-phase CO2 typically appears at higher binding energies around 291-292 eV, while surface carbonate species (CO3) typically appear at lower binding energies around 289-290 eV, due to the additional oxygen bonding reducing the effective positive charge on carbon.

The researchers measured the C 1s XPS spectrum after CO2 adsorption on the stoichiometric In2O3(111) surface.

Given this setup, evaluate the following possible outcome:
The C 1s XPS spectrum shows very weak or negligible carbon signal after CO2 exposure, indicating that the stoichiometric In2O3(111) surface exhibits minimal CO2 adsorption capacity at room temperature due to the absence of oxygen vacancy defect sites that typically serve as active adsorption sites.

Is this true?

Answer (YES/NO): NO